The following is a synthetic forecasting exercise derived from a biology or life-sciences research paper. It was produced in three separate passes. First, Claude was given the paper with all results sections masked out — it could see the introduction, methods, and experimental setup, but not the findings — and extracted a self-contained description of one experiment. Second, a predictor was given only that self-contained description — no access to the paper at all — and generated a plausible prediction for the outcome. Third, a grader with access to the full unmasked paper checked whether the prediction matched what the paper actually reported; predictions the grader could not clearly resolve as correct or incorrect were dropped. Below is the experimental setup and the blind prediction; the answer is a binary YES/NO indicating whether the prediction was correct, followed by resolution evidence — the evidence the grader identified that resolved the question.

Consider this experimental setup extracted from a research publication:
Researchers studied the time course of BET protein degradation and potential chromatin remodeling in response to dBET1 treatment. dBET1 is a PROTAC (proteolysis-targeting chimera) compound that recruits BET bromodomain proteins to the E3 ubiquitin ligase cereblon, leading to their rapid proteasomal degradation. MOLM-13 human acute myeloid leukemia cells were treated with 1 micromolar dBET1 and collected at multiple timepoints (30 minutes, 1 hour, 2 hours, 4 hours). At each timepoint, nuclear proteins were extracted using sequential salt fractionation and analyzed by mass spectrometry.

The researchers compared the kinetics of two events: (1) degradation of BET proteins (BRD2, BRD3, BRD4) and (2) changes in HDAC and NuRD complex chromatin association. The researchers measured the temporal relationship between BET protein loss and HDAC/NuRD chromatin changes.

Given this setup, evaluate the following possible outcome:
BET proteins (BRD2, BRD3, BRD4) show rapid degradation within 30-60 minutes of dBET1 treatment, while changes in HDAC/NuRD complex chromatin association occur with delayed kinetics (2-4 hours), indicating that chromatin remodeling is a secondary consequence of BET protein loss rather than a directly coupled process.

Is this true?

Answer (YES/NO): NO